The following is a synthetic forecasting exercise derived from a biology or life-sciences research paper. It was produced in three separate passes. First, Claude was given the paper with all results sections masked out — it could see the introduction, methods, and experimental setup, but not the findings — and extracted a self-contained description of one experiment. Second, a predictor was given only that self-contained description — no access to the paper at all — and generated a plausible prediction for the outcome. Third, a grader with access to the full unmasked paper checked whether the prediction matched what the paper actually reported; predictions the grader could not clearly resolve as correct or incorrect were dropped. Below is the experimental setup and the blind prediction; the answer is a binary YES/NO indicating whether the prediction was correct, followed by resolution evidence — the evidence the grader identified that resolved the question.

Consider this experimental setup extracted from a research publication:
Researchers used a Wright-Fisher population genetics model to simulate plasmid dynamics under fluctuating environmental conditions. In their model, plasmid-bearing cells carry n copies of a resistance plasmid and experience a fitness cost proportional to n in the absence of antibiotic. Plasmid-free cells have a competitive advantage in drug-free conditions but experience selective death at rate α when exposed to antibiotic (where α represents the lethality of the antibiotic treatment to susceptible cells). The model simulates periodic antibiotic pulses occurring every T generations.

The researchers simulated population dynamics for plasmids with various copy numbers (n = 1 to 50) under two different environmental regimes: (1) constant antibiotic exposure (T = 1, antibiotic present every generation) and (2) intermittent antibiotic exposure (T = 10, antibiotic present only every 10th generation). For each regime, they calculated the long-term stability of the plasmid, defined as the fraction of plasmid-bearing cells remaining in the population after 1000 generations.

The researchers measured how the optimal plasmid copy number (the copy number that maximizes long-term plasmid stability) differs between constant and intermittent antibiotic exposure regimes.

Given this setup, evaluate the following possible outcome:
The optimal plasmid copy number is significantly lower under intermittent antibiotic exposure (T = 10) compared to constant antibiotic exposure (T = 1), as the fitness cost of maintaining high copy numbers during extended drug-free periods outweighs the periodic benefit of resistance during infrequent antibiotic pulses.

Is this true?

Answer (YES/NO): YES